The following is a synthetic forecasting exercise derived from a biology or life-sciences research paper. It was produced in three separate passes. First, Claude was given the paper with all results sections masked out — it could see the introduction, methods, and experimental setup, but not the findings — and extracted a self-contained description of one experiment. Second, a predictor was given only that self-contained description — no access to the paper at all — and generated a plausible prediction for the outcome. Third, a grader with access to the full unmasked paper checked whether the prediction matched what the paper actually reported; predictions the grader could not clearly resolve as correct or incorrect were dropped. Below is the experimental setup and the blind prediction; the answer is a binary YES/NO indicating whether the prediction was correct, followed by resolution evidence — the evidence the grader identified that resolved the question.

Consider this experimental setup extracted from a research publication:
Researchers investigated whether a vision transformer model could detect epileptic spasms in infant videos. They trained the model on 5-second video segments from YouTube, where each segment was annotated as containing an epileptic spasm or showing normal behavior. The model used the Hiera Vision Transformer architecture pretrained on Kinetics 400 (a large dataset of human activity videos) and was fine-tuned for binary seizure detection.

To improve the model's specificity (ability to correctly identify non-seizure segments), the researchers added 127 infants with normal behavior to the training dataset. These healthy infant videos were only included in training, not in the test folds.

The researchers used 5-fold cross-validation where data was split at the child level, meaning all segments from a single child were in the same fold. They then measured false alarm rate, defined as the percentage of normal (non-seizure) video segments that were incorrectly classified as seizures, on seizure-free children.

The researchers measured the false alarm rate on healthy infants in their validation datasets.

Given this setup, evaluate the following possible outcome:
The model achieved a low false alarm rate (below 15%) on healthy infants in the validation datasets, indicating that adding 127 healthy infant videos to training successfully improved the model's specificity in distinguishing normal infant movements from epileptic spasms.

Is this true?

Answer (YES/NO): YES